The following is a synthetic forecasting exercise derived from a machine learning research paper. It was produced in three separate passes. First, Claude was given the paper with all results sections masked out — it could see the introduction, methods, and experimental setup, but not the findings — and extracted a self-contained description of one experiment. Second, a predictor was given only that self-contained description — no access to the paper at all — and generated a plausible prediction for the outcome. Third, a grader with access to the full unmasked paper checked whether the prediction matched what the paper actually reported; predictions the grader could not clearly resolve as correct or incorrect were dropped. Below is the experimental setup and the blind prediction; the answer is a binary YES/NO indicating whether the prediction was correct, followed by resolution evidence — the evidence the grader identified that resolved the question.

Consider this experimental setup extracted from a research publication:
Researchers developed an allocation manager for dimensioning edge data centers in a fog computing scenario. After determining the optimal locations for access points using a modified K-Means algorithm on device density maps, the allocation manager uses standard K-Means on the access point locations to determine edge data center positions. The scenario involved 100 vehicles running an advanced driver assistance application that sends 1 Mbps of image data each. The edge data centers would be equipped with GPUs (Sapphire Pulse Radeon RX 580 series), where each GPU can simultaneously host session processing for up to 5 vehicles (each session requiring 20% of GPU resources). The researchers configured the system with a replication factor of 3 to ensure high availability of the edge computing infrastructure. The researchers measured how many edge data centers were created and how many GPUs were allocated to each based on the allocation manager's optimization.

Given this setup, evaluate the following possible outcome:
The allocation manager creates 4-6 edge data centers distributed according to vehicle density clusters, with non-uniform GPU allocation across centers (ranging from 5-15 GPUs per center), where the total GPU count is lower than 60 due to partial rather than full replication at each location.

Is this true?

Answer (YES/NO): NO